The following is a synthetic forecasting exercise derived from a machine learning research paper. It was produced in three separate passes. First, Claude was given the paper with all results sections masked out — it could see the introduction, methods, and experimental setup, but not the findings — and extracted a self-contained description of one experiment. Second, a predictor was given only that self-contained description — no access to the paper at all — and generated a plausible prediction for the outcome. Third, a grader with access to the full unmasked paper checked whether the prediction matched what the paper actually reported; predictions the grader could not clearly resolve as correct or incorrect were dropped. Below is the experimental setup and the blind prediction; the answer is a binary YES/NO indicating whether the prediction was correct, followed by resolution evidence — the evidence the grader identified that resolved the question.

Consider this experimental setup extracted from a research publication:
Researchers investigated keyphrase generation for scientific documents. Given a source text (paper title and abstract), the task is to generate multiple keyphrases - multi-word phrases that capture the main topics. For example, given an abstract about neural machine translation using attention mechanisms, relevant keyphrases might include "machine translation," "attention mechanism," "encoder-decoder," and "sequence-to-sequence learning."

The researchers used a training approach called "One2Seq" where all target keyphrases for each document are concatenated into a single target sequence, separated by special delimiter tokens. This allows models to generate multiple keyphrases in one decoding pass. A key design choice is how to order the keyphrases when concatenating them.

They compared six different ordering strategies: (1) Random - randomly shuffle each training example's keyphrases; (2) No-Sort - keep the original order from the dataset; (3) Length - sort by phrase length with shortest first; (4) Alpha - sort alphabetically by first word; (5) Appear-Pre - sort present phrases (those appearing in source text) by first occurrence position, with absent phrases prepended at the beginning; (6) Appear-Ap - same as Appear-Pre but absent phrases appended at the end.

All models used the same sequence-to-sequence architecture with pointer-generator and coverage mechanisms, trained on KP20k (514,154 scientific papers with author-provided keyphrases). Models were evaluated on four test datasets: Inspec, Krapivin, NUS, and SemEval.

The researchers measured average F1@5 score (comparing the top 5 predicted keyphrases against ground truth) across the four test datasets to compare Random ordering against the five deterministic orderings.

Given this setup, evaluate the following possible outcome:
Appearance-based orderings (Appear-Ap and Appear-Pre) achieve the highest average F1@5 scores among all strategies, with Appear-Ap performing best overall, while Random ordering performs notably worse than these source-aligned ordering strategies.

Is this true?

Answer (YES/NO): NO